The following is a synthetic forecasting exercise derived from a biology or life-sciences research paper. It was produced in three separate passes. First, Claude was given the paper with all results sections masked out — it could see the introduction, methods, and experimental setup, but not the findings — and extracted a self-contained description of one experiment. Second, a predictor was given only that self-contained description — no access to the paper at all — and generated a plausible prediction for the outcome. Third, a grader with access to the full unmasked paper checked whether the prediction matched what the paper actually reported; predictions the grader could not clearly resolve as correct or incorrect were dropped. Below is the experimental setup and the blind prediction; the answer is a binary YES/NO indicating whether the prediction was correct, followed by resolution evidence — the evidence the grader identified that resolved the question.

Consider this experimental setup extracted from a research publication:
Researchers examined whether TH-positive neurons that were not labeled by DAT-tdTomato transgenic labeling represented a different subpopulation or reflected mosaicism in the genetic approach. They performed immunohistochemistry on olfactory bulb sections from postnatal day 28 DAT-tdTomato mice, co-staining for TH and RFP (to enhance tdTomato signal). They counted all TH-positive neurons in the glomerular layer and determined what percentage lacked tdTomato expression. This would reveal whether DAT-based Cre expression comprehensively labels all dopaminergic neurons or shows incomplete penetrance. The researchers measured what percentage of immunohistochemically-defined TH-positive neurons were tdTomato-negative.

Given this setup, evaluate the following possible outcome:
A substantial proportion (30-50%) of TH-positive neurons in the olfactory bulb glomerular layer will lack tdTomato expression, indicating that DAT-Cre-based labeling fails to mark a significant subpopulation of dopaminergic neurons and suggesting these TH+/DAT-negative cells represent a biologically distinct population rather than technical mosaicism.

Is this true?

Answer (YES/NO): NO